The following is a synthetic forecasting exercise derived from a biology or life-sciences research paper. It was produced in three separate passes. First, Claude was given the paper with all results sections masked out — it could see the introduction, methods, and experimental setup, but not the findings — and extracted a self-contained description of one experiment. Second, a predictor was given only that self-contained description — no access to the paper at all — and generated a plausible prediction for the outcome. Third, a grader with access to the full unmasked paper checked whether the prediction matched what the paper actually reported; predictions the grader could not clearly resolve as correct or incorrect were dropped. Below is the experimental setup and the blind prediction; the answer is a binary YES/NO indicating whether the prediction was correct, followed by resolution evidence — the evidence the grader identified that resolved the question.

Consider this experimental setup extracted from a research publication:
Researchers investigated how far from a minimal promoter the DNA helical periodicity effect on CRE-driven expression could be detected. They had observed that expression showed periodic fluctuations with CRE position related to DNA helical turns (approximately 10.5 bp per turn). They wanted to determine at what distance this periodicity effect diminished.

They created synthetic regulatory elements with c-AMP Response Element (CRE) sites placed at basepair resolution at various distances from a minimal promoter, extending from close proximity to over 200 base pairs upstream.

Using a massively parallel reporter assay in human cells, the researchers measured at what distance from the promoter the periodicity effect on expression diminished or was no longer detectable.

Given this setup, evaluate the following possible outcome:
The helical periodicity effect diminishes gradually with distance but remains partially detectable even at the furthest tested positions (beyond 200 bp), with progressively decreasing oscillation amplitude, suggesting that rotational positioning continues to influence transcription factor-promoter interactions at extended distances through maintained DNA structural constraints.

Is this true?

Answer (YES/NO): NO